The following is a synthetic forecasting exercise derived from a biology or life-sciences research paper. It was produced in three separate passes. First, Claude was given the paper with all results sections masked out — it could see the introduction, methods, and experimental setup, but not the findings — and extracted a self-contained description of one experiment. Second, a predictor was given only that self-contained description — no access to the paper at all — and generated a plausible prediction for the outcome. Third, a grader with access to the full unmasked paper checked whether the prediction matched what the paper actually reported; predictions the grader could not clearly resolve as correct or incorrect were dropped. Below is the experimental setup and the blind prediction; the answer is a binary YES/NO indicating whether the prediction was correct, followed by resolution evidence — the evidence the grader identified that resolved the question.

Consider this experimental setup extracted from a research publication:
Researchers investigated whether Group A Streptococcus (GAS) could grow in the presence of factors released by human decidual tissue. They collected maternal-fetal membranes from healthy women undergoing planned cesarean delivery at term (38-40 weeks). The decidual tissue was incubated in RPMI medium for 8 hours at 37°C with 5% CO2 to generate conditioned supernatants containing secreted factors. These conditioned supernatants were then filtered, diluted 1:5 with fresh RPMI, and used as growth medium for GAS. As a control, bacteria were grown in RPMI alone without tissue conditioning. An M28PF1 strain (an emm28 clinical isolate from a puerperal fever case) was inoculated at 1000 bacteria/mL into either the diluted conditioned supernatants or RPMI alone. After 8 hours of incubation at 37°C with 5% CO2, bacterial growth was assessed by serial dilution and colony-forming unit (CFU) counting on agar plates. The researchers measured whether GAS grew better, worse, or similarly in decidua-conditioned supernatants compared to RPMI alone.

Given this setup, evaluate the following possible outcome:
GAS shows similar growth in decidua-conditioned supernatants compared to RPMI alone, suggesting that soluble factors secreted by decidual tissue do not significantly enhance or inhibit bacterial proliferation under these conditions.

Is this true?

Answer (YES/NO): NO